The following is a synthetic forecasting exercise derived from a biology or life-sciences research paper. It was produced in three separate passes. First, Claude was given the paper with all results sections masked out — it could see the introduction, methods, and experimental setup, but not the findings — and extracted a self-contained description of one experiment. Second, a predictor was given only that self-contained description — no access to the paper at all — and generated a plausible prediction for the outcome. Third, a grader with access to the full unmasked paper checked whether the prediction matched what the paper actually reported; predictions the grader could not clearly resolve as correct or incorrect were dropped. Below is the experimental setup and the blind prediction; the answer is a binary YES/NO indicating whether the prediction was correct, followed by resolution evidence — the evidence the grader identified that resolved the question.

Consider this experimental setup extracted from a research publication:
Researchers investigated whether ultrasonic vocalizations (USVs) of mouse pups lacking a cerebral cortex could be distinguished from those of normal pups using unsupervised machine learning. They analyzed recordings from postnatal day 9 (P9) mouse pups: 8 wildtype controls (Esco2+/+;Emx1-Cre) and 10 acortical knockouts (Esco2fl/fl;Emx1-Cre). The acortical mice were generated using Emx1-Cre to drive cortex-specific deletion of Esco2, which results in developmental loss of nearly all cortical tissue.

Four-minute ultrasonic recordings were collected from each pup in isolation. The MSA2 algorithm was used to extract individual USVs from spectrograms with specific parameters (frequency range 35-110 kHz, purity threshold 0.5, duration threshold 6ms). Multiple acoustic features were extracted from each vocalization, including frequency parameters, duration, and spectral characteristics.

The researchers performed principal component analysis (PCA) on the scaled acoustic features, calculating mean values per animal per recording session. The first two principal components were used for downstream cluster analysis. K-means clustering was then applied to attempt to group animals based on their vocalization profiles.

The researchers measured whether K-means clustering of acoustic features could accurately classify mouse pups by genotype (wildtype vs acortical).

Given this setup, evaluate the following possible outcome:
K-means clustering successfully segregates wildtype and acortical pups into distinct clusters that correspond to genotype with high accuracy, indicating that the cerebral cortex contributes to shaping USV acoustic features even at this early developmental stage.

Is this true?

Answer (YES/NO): YES